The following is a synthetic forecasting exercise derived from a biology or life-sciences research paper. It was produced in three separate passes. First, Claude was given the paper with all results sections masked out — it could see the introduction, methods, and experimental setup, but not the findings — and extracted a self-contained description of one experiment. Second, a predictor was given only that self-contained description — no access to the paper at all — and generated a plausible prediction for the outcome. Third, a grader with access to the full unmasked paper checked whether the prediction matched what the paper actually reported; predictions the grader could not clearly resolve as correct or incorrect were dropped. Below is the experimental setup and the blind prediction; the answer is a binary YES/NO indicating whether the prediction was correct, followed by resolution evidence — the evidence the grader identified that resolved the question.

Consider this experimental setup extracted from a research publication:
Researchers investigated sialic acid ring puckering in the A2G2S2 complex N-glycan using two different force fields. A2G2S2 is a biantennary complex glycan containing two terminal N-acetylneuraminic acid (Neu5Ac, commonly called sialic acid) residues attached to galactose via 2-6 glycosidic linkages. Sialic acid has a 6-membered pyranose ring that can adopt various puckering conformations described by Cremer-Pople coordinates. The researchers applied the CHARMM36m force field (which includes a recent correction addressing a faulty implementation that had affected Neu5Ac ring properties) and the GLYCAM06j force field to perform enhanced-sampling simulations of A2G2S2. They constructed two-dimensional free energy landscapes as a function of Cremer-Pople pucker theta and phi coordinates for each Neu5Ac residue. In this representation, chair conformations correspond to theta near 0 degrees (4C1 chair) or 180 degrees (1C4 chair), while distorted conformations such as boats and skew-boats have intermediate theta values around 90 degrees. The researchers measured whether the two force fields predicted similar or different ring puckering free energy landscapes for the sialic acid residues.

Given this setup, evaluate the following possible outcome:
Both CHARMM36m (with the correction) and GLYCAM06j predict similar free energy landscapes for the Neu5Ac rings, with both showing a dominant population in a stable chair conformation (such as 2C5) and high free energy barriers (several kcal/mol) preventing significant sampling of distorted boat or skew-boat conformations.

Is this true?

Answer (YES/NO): NO